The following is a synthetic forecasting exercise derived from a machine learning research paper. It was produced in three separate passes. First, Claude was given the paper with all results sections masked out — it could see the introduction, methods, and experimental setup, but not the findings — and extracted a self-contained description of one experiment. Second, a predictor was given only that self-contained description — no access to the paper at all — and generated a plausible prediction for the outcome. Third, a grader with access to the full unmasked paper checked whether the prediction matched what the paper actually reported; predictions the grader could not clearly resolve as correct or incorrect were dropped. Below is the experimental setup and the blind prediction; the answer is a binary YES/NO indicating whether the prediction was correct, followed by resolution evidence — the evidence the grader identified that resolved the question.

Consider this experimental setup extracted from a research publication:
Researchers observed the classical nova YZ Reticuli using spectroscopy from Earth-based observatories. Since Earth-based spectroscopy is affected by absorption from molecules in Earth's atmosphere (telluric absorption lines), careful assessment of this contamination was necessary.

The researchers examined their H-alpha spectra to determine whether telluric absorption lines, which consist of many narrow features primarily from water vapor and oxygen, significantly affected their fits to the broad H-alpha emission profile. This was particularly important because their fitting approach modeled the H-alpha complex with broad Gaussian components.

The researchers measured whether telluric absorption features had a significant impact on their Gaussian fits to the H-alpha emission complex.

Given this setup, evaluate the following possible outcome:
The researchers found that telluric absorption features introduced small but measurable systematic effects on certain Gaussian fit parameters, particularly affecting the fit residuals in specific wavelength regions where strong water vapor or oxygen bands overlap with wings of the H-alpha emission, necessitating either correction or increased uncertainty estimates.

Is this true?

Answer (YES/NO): NO